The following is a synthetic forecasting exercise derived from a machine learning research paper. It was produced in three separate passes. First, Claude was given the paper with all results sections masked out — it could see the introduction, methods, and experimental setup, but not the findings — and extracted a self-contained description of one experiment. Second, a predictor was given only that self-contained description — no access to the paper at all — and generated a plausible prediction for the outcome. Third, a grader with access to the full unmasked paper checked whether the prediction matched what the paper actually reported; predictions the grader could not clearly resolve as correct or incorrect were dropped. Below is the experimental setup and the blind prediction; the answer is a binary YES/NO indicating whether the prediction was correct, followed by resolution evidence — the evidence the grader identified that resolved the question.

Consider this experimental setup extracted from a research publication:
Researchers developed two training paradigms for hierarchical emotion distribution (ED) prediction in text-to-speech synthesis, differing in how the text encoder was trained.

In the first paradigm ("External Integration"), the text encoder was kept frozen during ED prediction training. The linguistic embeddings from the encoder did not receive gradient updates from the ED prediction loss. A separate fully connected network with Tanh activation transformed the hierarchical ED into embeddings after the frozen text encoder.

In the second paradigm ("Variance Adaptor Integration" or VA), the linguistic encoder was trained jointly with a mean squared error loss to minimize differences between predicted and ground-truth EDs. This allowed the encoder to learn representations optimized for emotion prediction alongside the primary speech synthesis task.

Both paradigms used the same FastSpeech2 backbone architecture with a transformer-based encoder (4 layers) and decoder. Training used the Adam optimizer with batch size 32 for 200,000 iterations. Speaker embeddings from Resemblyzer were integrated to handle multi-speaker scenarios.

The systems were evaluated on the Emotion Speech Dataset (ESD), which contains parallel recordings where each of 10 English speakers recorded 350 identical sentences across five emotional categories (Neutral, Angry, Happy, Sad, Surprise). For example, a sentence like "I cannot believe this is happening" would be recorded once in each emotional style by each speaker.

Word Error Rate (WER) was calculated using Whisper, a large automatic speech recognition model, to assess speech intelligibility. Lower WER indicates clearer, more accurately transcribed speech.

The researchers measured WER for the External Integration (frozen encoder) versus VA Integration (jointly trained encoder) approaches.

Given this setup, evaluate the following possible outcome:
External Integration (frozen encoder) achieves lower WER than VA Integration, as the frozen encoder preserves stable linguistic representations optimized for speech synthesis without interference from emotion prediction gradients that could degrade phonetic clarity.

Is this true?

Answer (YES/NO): NO